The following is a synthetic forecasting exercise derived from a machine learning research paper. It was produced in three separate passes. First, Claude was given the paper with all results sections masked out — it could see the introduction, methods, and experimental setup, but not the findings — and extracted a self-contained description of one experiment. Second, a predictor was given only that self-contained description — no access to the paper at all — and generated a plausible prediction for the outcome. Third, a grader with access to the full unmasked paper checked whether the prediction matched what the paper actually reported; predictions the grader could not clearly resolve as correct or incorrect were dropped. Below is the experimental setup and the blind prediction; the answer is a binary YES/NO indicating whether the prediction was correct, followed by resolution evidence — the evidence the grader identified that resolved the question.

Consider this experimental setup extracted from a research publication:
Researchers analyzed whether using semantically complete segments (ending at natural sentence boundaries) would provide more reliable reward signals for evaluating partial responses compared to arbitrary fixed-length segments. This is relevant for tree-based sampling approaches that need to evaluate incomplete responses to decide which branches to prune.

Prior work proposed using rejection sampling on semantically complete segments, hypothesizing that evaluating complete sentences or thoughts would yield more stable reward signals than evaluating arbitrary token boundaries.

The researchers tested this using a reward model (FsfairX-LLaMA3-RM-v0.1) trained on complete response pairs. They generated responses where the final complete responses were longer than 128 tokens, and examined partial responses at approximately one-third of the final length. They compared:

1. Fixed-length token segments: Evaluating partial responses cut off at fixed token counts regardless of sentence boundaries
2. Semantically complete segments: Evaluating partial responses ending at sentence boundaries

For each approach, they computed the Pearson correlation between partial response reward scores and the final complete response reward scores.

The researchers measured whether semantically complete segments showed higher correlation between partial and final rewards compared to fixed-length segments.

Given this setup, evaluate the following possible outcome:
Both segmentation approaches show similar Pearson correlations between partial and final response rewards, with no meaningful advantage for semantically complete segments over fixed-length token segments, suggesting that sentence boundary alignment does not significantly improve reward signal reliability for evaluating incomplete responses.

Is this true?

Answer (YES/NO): YES